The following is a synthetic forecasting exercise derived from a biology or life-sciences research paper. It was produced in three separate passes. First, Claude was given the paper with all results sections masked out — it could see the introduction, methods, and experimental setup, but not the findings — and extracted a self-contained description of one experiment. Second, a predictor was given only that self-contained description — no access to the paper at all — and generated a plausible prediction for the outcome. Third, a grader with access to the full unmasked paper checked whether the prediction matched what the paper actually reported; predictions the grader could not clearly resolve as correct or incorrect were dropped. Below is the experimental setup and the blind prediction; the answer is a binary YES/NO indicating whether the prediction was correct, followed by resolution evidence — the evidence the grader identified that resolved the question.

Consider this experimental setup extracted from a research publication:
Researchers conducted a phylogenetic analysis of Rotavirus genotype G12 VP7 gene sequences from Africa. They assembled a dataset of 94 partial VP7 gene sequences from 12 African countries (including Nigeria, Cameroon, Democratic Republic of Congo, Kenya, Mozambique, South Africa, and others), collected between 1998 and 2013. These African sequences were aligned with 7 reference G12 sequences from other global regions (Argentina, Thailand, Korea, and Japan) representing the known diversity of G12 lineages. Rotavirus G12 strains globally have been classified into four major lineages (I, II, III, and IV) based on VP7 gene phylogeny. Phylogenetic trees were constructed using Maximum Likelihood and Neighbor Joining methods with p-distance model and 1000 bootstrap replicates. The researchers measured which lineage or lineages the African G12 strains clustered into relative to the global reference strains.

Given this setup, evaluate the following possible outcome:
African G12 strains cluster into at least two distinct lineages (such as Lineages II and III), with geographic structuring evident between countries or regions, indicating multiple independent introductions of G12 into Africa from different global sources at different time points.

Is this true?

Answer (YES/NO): NO